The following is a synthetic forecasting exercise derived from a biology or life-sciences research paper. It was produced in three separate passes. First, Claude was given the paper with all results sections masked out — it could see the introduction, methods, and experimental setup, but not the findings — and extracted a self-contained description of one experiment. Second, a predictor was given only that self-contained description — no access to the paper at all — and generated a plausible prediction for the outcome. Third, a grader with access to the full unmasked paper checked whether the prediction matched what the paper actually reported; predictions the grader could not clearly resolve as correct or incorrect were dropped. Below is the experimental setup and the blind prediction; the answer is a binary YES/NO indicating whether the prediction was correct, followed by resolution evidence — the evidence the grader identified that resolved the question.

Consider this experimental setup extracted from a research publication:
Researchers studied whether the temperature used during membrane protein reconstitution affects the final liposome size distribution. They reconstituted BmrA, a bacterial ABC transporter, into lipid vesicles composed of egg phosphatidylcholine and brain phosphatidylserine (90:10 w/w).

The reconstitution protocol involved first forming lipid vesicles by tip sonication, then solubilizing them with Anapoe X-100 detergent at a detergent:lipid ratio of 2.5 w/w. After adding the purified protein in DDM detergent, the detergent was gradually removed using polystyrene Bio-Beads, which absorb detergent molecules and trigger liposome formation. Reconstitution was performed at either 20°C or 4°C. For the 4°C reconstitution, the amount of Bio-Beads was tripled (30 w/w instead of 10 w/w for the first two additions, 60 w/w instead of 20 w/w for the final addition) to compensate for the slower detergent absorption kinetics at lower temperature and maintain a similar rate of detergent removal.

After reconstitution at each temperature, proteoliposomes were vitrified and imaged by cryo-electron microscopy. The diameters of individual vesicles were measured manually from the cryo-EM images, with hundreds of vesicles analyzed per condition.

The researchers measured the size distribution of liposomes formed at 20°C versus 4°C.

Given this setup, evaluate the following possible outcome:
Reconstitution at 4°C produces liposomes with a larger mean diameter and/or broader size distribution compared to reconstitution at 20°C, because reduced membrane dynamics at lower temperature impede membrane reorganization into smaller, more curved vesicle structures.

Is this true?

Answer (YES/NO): NO